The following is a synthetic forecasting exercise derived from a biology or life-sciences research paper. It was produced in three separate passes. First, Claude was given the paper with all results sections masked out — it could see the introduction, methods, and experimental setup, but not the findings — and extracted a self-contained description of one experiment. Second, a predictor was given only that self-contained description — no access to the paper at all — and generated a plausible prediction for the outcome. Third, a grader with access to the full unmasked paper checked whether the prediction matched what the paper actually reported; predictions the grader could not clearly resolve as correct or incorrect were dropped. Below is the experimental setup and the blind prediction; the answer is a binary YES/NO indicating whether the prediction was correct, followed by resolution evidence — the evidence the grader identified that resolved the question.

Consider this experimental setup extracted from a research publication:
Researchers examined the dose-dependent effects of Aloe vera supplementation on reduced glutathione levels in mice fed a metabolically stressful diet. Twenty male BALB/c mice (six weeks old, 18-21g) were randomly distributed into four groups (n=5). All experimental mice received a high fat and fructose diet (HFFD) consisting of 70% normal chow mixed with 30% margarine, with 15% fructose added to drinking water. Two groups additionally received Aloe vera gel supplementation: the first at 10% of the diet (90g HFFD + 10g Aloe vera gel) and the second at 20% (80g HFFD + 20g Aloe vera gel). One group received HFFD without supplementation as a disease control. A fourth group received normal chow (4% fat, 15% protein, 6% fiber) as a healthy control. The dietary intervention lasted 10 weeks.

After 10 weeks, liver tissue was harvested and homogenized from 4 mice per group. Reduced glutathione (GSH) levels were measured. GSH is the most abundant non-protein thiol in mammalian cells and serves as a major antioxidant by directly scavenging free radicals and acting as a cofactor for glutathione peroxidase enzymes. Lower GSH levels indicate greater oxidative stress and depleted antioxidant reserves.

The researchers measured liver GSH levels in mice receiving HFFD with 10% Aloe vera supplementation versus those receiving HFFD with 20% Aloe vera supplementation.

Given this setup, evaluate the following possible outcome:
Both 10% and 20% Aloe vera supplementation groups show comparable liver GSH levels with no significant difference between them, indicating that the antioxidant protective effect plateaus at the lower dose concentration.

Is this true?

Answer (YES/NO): NO